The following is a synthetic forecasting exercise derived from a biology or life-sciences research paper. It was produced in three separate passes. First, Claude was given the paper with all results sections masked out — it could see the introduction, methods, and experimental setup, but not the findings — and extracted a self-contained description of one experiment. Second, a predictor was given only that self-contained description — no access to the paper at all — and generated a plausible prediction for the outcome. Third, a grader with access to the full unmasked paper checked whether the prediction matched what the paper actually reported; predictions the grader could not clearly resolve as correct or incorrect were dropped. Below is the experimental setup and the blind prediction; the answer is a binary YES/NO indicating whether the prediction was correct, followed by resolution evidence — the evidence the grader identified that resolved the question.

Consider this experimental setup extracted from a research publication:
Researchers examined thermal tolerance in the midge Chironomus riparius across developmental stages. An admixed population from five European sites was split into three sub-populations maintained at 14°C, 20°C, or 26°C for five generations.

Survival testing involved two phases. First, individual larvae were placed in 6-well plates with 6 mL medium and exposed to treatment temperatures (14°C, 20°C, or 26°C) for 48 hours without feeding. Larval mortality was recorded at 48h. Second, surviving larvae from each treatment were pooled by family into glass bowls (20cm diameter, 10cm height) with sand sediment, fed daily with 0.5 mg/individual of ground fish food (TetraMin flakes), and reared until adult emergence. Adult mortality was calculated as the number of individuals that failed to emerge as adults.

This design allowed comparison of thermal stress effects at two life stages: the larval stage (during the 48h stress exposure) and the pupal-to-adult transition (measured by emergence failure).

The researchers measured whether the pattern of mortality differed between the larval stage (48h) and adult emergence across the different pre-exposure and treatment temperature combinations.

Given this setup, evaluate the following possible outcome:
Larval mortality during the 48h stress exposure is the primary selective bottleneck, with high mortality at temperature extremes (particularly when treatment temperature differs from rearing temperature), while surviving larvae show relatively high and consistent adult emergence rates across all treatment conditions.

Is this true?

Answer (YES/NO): NO